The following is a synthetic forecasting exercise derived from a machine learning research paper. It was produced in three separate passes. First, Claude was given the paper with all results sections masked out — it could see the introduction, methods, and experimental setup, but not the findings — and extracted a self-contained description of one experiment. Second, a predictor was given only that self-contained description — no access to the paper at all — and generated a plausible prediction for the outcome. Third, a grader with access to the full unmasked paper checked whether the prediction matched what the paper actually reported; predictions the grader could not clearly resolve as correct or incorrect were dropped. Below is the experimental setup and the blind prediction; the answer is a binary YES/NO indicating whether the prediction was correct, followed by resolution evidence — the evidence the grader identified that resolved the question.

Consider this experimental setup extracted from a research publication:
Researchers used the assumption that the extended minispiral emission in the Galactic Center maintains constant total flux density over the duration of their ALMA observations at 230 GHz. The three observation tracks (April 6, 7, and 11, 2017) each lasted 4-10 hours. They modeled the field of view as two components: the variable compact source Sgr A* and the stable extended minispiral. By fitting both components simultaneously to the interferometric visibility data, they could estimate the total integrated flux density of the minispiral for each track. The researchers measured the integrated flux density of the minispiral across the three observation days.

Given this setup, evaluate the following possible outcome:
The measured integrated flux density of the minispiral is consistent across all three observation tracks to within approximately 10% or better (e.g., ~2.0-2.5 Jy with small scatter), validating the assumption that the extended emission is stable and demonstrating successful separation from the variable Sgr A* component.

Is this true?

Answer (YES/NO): NO